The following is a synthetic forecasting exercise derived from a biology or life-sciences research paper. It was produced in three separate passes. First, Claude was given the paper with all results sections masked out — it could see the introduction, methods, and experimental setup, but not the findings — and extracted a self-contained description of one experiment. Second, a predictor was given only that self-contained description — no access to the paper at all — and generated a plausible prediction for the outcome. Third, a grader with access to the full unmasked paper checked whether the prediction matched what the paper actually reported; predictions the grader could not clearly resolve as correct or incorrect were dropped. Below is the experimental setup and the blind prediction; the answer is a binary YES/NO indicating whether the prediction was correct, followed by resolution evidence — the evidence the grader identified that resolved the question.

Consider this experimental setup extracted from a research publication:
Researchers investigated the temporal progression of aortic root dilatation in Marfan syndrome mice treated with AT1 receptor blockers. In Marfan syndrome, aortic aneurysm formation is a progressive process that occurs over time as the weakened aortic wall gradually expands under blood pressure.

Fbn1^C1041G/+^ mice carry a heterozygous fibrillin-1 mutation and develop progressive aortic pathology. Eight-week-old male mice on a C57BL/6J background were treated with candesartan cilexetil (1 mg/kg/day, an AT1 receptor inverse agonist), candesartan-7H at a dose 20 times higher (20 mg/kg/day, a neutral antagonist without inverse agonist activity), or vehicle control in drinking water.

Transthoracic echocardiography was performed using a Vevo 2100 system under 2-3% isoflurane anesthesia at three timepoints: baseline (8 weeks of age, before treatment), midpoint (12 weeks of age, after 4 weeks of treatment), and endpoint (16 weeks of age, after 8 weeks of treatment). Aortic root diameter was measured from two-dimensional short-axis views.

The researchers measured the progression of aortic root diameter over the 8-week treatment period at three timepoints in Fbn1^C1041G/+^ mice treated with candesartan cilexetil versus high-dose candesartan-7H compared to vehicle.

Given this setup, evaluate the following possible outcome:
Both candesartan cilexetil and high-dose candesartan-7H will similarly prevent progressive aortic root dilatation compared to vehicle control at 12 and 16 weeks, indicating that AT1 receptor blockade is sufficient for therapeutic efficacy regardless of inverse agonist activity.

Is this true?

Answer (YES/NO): NO